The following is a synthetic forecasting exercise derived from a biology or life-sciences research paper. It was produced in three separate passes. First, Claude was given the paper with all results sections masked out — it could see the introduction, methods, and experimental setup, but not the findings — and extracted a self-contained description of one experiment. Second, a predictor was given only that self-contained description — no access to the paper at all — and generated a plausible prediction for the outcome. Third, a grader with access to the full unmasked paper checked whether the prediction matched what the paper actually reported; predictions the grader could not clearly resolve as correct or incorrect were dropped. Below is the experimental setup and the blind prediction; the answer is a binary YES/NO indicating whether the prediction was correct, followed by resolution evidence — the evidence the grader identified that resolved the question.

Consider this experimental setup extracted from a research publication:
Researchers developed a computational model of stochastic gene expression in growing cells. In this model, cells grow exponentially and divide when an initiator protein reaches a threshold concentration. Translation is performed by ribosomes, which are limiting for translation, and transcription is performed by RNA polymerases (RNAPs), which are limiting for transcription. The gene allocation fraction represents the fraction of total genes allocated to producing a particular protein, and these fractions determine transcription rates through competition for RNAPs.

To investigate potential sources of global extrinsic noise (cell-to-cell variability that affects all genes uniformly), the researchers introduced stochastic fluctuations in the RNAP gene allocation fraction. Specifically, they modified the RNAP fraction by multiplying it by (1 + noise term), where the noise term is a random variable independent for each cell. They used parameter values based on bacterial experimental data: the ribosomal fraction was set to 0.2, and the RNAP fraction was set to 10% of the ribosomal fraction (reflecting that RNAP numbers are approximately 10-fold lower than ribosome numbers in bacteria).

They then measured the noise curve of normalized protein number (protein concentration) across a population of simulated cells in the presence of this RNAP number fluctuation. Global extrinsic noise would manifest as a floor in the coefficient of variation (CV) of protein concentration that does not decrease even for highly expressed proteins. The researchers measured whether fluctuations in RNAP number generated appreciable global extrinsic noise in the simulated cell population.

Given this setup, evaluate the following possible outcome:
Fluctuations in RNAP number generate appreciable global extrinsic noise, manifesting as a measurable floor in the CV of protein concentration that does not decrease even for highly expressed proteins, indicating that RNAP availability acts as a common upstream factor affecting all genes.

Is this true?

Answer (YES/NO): NO